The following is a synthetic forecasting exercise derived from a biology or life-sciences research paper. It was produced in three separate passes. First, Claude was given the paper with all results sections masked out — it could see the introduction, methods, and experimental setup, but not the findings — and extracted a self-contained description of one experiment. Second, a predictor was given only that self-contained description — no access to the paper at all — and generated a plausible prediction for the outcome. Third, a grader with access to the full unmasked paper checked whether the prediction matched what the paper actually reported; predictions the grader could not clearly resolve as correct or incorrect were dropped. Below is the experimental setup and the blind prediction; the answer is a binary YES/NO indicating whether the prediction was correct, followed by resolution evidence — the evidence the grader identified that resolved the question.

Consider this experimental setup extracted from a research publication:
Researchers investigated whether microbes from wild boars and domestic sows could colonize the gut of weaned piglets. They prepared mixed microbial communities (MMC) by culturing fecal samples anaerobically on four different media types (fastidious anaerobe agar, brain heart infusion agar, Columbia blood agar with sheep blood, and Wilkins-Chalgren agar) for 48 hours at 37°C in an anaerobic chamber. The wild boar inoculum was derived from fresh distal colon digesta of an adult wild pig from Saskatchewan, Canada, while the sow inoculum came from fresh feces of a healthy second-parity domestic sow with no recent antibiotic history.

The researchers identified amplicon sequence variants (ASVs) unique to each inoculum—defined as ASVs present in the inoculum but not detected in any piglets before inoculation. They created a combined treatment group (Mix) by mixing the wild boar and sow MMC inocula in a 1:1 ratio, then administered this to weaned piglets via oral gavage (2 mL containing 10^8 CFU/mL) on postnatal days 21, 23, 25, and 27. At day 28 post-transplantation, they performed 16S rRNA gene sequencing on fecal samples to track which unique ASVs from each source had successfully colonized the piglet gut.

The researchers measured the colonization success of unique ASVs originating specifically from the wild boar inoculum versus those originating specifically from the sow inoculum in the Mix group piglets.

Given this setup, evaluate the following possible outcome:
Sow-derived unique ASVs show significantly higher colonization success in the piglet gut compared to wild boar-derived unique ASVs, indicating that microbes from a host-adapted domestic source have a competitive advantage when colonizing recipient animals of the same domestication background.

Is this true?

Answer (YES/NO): NO